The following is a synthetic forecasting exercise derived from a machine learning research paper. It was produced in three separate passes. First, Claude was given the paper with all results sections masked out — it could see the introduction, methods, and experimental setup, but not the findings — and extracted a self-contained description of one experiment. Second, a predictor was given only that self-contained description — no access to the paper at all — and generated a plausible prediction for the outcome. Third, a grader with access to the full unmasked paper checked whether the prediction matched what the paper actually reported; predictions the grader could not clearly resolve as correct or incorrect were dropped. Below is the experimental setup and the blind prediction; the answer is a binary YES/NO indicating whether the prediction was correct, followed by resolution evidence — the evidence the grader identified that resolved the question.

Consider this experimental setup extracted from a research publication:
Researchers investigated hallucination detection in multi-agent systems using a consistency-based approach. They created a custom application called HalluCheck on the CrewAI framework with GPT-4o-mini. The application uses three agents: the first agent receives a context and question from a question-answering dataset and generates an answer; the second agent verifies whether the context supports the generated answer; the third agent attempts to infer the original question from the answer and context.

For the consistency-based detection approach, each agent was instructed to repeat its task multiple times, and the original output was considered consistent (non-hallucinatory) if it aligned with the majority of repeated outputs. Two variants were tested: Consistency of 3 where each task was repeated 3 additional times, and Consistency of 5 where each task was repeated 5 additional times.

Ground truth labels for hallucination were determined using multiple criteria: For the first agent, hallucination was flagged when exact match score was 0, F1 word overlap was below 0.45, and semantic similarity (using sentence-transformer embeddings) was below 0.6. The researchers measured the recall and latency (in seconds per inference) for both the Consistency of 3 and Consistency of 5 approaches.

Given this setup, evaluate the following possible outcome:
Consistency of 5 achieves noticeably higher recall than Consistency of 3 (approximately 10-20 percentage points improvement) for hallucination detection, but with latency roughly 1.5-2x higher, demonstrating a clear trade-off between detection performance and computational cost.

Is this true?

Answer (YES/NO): NO